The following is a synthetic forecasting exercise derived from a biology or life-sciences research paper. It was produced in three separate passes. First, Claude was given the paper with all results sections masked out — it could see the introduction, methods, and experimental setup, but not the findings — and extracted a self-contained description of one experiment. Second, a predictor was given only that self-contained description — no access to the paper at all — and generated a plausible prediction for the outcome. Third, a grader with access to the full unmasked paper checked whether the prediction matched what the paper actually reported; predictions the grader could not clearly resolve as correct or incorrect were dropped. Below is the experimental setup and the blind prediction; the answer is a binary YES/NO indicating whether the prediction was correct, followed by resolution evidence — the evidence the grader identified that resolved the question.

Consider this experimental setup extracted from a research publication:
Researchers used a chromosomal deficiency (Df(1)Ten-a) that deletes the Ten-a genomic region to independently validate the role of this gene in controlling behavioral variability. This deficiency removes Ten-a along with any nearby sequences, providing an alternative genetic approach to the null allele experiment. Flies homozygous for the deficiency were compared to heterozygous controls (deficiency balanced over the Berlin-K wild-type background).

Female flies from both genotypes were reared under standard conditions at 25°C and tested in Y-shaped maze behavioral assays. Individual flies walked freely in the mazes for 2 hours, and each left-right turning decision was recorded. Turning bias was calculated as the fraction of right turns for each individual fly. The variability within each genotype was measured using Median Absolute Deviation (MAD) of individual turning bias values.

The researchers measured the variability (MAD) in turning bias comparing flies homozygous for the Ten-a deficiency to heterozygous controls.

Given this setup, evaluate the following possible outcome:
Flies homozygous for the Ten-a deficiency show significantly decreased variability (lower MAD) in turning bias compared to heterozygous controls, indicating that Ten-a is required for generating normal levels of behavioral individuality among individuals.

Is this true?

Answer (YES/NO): NO